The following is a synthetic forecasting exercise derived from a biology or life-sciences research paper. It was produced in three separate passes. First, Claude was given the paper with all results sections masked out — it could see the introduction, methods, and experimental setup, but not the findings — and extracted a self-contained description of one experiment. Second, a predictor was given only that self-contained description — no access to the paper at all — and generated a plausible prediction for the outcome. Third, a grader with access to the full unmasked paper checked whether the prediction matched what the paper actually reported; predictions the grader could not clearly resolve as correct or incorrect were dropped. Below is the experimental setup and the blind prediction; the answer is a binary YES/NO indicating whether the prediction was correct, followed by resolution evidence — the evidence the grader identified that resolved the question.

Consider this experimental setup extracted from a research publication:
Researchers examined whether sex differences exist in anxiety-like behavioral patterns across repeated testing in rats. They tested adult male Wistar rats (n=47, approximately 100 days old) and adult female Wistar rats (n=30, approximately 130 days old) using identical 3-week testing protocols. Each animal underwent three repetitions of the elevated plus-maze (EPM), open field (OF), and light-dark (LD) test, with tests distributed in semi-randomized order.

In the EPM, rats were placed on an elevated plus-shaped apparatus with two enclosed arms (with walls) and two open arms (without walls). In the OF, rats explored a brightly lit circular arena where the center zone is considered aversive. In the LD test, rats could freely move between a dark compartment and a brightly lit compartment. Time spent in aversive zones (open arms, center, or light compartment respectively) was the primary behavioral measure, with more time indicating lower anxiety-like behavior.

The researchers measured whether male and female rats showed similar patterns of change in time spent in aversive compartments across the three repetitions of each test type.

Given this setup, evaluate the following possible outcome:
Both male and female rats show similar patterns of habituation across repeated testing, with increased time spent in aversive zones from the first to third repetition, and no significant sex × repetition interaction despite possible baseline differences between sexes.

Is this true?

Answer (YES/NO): NO